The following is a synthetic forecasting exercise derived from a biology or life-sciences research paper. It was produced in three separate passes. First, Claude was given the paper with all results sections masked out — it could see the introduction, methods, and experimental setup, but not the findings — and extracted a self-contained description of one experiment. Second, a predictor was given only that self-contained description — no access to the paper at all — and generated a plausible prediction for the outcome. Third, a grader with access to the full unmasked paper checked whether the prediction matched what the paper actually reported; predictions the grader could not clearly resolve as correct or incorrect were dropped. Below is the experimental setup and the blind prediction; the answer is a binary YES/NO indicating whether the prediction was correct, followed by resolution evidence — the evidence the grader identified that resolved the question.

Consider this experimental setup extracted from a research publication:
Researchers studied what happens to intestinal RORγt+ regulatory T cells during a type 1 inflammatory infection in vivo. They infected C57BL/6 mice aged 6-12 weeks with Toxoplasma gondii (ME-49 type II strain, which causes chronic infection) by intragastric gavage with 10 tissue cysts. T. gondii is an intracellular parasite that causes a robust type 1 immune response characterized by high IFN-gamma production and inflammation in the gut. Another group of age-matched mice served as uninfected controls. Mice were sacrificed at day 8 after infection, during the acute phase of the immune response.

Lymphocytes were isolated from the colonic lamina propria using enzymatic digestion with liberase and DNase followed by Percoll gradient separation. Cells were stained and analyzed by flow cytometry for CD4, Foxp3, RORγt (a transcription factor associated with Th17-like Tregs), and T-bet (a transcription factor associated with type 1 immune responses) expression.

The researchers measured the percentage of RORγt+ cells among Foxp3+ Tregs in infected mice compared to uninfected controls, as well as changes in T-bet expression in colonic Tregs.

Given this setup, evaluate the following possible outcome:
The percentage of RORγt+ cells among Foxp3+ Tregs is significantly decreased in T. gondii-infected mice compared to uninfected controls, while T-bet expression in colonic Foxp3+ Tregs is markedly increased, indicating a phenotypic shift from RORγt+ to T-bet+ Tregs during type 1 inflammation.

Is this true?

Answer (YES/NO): YES